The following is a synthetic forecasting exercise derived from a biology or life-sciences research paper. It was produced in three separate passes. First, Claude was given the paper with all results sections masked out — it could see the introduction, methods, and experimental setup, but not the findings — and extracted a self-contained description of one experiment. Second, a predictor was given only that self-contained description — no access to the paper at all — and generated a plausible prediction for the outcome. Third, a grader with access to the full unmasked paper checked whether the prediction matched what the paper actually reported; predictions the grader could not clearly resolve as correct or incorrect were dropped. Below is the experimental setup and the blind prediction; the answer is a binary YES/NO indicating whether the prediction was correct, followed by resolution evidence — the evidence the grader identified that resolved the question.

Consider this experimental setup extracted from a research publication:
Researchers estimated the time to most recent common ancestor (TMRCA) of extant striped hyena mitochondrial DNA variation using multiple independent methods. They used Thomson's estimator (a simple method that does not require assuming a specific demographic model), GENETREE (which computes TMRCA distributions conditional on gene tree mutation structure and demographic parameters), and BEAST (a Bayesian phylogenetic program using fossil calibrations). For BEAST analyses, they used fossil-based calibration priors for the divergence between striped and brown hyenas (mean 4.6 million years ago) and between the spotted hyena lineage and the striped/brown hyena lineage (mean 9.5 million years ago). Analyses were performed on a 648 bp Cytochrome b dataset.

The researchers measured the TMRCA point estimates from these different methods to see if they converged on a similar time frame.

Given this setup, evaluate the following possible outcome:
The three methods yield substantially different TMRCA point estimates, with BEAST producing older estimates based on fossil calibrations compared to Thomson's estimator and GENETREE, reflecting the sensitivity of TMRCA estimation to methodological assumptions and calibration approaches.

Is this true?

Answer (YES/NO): NO